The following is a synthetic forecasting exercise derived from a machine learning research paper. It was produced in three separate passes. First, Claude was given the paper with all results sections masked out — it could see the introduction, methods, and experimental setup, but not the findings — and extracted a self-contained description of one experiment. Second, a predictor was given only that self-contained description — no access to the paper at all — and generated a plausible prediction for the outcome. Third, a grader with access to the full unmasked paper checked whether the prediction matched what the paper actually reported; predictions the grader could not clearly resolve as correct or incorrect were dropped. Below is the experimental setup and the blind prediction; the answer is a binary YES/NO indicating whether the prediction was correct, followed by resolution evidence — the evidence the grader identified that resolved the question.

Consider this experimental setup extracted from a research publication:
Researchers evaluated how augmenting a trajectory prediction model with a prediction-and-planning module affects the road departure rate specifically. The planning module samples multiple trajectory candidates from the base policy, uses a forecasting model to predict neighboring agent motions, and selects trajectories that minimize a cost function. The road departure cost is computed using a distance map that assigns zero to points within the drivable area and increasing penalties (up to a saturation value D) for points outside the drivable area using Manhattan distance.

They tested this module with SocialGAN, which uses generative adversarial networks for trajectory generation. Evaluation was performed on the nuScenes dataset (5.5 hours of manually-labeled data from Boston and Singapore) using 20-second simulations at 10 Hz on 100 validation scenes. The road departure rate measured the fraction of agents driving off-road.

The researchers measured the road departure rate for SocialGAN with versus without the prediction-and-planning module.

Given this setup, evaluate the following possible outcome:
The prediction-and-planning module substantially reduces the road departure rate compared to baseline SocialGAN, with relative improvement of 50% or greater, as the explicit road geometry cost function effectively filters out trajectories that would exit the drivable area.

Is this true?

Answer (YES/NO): NO